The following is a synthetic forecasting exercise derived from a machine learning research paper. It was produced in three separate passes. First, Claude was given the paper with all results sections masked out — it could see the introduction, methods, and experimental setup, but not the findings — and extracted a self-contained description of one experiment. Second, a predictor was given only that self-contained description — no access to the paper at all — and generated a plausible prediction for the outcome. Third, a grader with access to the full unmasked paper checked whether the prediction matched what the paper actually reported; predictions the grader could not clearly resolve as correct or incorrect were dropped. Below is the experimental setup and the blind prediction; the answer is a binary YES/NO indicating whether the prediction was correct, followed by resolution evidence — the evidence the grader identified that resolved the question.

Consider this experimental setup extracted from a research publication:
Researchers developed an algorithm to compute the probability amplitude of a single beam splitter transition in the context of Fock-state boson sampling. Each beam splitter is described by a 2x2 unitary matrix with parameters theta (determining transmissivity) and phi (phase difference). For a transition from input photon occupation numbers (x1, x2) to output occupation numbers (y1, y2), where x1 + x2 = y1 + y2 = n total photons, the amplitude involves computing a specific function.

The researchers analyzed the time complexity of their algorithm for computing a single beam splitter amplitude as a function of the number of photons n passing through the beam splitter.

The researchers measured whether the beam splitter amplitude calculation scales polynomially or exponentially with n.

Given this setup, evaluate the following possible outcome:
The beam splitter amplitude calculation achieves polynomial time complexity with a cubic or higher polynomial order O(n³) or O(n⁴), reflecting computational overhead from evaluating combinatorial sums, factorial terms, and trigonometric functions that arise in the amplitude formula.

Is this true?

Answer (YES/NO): NO